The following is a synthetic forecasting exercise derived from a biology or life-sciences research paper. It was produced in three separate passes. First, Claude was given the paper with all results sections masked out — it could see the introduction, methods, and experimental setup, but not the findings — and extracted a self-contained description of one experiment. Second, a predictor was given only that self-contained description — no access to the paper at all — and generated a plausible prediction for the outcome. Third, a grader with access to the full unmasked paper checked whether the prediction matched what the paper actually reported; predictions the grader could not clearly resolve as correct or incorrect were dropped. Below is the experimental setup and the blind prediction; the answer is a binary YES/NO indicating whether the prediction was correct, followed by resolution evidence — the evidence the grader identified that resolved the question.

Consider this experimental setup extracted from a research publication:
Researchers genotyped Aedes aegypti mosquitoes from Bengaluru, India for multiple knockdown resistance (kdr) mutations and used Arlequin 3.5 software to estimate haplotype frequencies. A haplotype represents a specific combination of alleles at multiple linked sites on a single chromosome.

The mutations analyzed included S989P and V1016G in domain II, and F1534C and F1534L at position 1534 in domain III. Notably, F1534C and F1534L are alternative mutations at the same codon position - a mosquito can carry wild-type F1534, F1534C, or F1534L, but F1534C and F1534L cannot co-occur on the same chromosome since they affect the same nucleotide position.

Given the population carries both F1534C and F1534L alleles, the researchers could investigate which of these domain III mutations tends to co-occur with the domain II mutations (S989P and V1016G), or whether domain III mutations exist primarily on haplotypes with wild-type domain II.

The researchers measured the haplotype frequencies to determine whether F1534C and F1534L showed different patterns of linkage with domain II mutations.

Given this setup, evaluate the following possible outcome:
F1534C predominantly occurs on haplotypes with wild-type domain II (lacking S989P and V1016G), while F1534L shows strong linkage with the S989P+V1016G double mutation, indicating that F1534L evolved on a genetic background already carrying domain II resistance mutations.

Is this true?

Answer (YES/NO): NO